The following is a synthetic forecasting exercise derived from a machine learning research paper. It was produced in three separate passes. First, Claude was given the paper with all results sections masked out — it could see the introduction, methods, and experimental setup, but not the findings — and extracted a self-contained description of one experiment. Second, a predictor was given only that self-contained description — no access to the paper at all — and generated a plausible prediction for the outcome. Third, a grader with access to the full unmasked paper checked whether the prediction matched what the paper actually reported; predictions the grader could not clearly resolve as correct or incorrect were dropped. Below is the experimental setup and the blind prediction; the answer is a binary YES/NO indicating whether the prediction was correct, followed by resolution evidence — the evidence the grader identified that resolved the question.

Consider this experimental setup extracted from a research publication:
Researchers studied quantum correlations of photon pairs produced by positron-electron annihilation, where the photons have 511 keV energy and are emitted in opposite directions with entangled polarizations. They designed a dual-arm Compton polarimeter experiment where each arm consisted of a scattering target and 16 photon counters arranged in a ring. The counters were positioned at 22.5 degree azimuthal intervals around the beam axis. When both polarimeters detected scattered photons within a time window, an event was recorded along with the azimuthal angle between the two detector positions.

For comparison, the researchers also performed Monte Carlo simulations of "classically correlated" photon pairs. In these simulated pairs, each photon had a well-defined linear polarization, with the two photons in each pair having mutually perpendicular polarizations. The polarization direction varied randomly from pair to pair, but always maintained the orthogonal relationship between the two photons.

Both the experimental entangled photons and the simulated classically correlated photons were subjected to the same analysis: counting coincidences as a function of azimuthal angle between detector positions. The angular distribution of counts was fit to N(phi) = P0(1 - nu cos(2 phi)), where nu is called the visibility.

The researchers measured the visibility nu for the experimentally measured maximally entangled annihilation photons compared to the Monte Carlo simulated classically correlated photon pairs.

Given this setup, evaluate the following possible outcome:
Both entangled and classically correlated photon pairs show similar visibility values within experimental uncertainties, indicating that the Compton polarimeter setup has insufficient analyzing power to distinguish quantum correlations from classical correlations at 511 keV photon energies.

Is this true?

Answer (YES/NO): NO